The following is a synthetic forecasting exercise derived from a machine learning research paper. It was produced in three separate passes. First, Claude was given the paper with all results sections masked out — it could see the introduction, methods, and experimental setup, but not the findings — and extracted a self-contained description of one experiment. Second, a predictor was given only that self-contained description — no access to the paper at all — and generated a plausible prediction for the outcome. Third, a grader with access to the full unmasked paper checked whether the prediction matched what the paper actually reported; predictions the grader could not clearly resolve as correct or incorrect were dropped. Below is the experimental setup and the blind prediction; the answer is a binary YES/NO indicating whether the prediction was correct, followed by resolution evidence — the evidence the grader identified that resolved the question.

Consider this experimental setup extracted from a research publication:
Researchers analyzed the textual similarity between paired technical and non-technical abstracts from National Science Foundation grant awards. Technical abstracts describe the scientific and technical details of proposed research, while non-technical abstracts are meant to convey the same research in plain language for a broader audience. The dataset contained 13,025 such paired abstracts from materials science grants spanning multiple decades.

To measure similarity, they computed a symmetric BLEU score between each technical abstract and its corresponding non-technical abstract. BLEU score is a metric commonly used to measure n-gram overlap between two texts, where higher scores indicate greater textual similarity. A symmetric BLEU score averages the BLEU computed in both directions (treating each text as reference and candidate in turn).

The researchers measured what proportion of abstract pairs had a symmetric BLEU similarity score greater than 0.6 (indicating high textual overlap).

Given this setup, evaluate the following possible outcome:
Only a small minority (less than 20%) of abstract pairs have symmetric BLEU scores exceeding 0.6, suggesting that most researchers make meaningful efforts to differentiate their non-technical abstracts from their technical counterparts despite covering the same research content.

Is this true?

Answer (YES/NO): YES